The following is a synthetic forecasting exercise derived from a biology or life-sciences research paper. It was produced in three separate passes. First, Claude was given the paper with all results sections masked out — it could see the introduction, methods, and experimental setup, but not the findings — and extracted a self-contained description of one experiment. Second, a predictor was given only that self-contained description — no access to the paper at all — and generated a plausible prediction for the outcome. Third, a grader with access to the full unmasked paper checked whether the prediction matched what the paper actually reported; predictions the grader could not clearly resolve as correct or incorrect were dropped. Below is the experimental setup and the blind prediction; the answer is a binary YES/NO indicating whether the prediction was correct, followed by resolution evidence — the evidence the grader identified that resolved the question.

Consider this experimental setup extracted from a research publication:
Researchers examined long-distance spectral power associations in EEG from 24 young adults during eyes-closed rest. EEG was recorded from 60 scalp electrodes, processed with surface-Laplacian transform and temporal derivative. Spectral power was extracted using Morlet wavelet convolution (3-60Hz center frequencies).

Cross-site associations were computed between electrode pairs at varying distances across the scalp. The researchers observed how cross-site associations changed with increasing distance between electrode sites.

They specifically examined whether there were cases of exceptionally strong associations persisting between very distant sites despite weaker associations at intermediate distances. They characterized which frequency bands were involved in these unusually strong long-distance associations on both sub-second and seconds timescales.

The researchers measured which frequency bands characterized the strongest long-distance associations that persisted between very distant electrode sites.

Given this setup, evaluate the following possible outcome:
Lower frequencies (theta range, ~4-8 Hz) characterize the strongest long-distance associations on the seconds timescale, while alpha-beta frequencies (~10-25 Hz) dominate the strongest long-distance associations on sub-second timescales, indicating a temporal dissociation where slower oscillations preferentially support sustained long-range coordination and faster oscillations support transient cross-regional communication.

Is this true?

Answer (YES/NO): NO